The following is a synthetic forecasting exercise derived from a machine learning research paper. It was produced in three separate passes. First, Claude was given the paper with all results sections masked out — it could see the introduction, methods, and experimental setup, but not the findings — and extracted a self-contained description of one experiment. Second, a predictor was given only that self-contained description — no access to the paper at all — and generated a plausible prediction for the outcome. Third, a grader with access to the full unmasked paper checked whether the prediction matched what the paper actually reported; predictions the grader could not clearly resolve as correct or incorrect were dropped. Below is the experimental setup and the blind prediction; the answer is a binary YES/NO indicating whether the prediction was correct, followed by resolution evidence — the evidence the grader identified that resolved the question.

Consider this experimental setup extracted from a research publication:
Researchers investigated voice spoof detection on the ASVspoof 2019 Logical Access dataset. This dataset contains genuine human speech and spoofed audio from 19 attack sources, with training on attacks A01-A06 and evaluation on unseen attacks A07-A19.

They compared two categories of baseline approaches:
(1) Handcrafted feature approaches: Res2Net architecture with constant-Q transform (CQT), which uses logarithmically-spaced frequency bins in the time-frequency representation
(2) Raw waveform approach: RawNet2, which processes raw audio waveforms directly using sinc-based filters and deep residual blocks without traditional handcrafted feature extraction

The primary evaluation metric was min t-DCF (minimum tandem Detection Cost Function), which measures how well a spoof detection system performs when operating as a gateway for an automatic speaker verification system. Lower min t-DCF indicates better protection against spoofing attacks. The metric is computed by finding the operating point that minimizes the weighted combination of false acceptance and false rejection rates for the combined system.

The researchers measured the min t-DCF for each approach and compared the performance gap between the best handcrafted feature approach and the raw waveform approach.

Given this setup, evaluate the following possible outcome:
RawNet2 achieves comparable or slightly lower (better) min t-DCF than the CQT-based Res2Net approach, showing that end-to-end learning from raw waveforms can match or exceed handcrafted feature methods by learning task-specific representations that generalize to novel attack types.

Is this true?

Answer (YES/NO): NO